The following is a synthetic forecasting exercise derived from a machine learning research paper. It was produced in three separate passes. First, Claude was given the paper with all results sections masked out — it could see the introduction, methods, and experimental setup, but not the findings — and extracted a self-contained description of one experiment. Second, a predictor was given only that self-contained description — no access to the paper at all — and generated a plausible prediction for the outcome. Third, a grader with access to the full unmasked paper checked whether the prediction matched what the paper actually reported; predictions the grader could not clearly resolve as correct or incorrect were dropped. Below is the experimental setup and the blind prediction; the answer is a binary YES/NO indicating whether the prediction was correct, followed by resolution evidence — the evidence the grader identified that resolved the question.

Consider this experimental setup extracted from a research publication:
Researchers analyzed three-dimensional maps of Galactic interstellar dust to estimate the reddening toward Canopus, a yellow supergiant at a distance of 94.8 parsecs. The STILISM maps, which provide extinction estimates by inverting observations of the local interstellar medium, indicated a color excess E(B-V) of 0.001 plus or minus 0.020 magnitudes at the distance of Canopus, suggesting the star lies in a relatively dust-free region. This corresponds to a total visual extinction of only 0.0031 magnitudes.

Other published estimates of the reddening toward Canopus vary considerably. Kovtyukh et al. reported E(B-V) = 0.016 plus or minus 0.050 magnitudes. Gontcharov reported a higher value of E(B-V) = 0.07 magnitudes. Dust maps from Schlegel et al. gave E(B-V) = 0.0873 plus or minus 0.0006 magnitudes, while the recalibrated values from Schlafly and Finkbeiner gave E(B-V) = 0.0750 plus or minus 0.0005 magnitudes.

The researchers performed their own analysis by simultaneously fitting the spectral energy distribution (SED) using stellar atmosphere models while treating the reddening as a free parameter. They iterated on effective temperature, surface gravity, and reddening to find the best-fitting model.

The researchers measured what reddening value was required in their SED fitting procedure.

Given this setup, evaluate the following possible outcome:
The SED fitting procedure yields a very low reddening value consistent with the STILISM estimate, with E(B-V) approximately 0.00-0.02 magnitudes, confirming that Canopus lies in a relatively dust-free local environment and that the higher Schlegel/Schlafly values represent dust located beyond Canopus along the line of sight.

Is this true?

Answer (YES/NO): NO